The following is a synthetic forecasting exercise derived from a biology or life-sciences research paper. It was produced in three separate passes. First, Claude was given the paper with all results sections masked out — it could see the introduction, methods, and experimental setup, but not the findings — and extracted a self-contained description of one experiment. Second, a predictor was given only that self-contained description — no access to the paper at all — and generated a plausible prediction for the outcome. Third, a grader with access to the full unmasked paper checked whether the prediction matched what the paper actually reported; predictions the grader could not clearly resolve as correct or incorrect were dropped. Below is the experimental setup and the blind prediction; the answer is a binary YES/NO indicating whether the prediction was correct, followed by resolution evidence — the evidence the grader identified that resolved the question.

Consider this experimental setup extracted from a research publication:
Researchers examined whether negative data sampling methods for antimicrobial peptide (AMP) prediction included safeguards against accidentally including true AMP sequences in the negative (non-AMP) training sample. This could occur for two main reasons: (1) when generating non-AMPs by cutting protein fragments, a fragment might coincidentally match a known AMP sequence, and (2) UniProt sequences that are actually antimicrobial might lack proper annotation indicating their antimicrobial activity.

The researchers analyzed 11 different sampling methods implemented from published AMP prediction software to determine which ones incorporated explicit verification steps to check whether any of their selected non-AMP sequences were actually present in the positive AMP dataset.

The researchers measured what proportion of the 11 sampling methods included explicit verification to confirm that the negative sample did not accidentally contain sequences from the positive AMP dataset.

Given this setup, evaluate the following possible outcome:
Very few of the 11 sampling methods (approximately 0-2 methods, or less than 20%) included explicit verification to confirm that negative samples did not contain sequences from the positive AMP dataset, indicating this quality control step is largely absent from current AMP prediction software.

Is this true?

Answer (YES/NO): NO